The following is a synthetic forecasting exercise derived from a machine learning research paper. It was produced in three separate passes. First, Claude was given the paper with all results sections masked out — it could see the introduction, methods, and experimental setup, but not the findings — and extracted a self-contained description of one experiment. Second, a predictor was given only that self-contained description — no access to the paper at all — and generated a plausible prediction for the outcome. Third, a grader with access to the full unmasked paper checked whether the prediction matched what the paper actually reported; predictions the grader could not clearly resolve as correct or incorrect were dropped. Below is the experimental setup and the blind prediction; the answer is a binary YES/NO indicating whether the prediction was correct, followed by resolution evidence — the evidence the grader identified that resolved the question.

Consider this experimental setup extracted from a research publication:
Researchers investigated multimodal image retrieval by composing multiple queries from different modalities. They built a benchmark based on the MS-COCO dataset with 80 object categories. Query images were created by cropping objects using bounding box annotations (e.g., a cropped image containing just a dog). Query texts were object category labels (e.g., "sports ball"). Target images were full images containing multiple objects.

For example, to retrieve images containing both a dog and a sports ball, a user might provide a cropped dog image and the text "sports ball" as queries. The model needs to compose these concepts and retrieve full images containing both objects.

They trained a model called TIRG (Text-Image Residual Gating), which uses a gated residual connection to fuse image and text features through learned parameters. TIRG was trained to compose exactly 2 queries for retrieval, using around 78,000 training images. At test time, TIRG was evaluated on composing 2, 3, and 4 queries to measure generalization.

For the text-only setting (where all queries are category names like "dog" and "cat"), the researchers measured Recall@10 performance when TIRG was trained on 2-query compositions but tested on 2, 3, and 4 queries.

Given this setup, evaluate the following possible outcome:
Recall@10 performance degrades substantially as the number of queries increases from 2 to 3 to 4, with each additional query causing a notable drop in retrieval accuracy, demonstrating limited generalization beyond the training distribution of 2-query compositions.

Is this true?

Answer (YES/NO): YES